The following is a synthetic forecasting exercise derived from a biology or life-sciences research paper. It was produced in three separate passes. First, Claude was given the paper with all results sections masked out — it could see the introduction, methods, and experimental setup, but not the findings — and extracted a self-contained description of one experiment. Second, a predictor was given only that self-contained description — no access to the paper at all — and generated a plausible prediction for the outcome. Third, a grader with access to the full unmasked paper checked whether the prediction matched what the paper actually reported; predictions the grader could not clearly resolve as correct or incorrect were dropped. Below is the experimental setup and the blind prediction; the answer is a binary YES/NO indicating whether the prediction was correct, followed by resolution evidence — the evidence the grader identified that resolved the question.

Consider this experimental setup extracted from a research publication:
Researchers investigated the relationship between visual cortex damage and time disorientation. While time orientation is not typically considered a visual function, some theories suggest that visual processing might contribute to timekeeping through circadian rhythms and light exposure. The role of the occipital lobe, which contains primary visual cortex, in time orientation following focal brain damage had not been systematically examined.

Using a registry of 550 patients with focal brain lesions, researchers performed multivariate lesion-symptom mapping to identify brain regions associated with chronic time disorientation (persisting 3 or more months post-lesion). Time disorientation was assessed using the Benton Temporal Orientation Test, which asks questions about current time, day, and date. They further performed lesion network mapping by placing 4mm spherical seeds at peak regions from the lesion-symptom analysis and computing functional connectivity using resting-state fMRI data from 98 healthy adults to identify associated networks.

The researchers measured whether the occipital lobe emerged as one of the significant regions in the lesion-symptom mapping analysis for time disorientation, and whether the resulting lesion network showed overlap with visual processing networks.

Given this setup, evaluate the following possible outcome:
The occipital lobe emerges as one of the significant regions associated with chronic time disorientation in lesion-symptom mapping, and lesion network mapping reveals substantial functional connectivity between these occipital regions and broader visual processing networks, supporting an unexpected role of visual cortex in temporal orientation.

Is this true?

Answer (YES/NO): YES